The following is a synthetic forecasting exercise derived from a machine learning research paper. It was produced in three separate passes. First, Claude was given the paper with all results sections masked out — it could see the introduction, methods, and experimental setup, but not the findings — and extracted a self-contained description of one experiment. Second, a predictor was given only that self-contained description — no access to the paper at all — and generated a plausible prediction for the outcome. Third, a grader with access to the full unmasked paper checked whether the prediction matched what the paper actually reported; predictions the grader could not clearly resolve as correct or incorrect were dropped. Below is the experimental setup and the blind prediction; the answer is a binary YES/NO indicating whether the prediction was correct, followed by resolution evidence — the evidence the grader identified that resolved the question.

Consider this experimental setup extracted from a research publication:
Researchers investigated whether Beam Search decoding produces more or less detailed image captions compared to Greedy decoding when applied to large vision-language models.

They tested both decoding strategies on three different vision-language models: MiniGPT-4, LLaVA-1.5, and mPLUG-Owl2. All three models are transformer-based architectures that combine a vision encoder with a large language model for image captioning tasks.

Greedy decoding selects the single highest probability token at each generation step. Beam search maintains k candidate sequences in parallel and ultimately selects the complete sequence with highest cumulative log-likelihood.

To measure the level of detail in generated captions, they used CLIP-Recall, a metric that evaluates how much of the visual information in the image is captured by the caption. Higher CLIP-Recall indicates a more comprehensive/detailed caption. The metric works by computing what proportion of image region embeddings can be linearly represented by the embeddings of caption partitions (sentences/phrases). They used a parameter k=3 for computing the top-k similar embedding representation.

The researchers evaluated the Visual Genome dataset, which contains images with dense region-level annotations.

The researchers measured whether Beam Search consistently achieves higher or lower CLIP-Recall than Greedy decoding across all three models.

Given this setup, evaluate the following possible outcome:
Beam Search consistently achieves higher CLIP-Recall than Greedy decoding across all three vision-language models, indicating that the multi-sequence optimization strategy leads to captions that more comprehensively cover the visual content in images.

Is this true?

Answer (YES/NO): NO